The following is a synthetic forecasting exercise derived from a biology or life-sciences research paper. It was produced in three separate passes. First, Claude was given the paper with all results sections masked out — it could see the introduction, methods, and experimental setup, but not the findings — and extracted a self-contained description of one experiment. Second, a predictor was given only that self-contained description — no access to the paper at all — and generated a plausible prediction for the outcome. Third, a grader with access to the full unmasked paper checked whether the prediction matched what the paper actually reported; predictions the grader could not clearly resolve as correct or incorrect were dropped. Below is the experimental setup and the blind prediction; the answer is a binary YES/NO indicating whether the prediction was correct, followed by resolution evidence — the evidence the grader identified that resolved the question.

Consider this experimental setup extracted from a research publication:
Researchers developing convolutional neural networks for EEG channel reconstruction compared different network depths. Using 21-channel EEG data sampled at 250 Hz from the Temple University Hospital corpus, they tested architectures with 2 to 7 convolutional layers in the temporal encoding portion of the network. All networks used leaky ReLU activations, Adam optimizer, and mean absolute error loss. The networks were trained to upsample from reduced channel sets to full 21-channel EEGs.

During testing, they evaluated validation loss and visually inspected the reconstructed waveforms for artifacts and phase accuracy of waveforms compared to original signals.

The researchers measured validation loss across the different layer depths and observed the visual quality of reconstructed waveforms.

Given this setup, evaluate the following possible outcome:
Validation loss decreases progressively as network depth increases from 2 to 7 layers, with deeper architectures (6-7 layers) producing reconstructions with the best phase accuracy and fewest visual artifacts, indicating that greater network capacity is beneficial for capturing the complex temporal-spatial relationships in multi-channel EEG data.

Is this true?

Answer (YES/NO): NO